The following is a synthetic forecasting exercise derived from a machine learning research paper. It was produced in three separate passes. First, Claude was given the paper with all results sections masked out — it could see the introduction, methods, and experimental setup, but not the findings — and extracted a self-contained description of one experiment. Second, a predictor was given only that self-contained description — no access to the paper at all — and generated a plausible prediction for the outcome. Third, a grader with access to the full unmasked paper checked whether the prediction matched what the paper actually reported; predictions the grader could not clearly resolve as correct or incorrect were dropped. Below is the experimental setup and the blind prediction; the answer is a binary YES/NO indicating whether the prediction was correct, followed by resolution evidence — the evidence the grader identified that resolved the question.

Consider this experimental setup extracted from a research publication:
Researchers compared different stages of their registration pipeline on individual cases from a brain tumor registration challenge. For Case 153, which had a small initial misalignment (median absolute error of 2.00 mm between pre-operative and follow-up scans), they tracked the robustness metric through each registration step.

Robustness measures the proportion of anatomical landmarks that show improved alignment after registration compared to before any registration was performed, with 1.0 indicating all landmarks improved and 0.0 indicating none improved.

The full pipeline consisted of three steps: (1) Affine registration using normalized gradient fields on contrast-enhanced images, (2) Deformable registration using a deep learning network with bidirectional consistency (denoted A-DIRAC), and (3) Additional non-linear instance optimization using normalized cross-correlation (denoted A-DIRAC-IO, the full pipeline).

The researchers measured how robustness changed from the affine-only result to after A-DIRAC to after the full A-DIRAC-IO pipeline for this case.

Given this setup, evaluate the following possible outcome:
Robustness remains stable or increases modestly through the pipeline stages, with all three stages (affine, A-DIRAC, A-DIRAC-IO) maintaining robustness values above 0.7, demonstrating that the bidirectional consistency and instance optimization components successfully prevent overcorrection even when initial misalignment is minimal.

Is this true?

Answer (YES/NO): NO